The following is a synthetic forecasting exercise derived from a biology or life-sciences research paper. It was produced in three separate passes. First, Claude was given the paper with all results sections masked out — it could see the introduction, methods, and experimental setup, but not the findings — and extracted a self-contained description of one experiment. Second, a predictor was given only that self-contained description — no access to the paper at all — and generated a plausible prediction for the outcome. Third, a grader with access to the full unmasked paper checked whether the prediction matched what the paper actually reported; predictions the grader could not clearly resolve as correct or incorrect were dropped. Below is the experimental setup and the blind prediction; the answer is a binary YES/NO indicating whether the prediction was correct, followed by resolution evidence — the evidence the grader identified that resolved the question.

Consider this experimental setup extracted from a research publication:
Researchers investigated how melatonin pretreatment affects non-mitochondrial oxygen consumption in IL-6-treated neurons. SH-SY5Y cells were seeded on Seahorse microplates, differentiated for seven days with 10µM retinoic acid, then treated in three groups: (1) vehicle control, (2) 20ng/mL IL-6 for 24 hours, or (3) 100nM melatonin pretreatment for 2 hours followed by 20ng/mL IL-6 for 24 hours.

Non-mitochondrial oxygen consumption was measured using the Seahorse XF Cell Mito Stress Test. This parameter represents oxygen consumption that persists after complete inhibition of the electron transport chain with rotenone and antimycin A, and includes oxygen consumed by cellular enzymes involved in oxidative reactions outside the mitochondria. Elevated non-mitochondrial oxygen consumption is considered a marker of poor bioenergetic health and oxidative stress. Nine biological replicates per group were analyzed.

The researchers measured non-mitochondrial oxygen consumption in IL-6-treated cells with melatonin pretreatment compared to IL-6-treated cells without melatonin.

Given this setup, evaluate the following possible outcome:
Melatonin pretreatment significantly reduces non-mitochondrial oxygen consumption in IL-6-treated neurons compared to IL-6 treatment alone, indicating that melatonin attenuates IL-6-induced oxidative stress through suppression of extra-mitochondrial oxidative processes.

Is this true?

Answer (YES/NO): YES